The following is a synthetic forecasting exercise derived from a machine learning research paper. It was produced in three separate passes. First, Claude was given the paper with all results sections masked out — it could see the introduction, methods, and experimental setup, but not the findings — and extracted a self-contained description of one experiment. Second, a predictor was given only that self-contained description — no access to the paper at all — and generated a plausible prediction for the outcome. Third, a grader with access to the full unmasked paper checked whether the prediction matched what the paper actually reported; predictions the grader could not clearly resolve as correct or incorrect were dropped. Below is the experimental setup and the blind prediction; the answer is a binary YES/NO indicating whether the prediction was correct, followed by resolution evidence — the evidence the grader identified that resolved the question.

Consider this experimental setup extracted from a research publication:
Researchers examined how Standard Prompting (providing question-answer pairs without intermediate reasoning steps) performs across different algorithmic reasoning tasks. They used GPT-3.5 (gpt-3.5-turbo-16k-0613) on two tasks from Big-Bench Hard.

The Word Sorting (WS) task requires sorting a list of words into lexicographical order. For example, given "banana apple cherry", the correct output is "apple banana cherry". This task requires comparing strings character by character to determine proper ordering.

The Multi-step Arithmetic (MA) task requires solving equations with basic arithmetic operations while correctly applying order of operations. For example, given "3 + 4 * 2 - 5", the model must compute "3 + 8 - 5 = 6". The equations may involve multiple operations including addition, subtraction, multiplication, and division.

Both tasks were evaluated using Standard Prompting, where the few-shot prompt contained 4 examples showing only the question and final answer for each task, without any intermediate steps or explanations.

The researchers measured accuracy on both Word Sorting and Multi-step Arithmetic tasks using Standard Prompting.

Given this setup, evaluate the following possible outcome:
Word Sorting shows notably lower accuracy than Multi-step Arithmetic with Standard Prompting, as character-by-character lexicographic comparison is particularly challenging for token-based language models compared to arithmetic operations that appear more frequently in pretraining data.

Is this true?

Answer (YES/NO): NO